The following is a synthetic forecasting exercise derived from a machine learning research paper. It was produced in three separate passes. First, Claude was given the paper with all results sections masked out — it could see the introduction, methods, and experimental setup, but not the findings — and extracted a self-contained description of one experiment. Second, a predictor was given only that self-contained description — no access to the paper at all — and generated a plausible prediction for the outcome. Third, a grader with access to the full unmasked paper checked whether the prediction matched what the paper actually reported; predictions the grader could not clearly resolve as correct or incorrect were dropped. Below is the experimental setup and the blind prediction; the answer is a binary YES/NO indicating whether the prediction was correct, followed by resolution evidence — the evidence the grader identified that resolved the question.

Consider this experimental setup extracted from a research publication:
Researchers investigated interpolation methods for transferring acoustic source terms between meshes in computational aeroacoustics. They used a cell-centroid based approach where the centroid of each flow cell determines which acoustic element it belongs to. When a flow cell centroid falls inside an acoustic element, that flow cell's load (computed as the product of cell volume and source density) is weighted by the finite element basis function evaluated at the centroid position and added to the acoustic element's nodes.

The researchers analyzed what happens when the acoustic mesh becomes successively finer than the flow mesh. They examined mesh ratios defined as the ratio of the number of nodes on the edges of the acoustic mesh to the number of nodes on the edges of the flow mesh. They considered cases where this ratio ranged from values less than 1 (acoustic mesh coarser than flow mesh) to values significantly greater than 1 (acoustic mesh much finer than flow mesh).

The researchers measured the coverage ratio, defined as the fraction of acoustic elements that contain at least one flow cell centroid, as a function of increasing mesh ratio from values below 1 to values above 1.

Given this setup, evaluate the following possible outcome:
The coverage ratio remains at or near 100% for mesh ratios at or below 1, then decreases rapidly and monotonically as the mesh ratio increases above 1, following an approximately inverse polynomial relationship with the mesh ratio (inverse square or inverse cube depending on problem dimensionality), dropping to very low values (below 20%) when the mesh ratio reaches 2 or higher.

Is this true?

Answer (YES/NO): NO